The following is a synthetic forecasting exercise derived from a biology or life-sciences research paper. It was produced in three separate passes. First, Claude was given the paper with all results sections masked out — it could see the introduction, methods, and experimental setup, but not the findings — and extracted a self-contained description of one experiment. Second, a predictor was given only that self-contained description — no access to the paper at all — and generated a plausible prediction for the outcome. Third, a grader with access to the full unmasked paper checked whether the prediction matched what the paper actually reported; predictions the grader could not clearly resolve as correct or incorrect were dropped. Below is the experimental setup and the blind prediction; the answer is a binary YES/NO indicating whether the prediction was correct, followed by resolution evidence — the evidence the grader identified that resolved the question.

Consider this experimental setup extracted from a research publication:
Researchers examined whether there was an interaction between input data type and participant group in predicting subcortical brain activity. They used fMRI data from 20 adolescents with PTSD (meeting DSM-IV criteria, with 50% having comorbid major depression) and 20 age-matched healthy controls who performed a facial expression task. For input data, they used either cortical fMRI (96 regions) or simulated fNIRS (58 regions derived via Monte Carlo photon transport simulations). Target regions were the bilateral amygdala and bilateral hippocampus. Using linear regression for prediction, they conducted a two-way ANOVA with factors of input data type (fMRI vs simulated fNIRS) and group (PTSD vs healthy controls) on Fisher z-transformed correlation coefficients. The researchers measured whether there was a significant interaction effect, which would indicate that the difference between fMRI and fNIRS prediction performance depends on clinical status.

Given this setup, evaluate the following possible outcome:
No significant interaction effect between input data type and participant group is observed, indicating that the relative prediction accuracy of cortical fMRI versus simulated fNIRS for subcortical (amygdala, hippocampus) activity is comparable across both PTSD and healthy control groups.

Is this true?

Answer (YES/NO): YES